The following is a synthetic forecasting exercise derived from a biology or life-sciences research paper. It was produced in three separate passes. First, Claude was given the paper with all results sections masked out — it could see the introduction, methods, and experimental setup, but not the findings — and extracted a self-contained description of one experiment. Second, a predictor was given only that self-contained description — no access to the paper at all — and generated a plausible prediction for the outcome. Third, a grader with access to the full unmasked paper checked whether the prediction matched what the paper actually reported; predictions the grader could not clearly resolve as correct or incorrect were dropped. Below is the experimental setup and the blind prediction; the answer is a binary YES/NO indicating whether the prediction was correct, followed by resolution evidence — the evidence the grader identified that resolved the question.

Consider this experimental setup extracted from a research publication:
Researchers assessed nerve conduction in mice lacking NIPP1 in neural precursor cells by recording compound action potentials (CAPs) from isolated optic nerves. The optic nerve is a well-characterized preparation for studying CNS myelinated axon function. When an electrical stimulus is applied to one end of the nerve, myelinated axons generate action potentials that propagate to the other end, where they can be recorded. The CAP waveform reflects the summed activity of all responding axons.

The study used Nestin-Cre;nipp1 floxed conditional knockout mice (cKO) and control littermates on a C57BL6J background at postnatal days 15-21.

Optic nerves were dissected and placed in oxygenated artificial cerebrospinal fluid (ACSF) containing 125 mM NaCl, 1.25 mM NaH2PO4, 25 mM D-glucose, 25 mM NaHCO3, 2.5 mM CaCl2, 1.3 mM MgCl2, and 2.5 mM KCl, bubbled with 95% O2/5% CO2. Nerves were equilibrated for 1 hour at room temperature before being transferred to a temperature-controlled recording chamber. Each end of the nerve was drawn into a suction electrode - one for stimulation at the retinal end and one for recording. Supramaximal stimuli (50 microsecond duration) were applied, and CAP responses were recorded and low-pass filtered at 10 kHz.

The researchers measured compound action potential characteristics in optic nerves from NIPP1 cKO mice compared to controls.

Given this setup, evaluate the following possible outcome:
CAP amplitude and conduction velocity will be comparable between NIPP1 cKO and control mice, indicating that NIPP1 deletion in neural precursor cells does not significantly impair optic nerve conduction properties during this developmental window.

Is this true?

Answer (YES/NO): NO